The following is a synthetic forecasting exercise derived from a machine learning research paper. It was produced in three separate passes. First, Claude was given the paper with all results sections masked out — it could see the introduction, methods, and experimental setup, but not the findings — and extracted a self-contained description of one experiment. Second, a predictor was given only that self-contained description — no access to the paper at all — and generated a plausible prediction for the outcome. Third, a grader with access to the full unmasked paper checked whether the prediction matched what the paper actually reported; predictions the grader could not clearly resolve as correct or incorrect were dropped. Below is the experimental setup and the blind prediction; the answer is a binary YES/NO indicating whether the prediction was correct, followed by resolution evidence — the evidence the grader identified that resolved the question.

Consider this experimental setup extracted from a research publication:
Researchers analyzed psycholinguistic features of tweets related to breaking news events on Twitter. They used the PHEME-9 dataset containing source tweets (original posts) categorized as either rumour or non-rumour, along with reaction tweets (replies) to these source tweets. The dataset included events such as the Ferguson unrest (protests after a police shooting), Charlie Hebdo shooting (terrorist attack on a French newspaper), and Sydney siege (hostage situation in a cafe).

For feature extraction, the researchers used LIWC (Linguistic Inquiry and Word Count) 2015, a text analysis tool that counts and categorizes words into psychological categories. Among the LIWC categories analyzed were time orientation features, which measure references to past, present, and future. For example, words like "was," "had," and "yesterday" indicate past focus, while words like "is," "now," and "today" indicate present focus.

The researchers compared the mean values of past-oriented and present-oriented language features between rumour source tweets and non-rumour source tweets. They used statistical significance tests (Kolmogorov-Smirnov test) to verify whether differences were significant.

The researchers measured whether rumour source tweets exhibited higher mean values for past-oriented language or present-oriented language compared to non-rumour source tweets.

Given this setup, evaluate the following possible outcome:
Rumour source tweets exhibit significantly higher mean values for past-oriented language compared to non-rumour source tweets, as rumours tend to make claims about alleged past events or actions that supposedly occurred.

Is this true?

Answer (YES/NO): YES